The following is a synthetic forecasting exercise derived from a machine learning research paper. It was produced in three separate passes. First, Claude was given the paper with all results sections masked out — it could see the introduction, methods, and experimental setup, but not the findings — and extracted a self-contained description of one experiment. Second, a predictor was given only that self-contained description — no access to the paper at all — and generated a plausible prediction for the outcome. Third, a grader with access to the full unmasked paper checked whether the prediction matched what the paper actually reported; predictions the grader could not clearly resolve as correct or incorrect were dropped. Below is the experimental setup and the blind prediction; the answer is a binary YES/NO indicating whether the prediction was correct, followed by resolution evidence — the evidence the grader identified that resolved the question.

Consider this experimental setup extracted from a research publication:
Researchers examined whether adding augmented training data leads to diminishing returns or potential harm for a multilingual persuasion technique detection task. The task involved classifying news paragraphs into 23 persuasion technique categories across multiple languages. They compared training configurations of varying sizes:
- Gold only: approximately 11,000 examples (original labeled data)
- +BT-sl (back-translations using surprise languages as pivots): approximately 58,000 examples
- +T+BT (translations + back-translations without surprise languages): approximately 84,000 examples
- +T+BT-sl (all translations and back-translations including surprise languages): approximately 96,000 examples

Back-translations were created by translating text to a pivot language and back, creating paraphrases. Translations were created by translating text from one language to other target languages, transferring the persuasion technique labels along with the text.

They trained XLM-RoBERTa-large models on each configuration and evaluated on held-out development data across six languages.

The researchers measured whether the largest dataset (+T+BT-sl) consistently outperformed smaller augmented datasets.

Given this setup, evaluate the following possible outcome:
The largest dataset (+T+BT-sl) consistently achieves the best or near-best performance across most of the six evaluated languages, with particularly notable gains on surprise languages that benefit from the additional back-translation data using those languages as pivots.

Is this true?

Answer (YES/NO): NO